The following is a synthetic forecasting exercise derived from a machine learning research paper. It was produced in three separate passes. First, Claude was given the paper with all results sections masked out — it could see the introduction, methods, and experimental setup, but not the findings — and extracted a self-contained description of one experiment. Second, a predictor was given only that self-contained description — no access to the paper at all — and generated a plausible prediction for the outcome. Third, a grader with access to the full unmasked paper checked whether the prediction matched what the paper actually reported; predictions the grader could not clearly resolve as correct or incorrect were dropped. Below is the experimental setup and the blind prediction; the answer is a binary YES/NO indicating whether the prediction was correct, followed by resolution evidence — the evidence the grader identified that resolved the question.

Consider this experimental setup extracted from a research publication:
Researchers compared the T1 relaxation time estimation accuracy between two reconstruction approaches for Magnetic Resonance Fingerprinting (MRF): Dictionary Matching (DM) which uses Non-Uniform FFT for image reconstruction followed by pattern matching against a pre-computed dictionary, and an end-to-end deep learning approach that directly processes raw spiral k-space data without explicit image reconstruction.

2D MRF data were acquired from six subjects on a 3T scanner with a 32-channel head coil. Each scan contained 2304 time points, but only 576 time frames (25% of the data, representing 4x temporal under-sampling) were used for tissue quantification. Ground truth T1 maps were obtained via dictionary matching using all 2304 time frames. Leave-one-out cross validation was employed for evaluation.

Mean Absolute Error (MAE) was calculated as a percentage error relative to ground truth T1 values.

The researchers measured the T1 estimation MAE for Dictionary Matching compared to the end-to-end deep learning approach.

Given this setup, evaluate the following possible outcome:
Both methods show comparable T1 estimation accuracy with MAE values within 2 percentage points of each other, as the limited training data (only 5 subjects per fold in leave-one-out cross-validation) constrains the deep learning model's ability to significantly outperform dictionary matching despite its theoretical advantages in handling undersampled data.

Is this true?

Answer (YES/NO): YES